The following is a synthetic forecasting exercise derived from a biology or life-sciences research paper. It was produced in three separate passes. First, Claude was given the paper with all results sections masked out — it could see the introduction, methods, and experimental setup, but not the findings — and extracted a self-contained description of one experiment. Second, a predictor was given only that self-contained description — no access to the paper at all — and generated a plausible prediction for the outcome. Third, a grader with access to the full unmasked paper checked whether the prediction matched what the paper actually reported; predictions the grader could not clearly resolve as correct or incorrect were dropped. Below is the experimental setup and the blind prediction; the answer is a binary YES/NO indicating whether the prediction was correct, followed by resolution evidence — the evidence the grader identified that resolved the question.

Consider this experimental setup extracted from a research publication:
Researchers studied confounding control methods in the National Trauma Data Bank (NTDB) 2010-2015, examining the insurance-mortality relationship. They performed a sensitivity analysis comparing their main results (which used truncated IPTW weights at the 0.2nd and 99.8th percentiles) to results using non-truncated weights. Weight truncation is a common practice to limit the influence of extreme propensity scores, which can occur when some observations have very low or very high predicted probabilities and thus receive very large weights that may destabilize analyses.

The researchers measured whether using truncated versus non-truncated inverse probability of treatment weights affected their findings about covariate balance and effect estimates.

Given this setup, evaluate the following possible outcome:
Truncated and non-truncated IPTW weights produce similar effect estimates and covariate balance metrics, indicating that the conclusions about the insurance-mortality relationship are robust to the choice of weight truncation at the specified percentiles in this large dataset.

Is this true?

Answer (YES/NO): YES